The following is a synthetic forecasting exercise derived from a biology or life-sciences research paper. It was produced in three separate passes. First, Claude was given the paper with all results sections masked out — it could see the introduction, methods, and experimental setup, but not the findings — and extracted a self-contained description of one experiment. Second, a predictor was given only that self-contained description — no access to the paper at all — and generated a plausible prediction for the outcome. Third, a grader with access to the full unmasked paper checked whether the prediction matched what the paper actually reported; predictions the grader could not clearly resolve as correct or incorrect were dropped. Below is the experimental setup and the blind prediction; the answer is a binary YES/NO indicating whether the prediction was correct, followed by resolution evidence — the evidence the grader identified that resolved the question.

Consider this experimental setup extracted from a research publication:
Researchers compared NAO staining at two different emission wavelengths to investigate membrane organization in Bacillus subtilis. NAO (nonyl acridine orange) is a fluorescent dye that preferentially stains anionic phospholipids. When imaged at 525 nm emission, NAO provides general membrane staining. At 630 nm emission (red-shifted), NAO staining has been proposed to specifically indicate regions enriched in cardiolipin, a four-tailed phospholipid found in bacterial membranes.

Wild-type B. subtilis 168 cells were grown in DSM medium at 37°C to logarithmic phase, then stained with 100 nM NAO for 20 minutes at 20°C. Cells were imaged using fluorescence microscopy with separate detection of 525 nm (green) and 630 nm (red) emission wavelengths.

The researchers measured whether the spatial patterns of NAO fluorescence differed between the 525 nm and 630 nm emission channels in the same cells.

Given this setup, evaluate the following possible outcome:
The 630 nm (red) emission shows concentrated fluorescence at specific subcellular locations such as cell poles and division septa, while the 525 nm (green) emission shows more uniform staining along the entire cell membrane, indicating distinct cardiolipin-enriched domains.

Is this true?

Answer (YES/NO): NO